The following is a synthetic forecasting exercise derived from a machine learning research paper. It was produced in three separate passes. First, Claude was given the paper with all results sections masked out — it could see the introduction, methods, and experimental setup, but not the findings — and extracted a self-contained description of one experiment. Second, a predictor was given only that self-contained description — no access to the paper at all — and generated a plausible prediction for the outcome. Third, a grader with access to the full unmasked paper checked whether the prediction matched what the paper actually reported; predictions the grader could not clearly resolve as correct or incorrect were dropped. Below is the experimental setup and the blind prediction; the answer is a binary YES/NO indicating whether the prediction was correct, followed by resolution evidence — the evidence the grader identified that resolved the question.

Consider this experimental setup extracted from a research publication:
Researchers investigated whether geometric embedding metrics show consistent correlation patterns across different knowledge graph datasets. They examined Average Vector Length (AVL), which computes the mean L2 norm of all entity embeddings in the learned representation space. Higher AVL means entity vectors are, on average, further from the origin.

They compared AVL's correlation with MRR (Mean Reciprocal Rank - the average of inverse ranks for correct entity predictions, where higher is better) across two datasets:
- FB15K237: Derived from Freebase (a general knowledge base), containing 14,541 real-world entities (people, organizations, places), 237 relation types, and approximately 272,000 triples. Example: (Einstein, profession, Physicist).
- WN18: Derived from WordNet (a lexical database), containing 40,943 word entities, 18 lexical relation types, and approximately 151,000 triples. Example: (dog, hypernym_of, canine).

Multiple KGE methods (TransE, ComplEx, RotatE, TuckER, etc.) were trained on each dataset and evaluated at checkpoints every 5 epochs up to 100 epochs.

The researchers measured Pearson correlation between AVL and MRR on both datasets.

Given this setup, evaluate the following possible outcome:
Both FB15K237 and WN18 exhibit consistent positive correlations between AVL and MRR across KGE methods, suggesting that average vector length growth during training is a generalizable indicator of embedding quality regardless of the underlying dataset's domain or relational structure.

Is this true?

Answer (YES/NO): NO